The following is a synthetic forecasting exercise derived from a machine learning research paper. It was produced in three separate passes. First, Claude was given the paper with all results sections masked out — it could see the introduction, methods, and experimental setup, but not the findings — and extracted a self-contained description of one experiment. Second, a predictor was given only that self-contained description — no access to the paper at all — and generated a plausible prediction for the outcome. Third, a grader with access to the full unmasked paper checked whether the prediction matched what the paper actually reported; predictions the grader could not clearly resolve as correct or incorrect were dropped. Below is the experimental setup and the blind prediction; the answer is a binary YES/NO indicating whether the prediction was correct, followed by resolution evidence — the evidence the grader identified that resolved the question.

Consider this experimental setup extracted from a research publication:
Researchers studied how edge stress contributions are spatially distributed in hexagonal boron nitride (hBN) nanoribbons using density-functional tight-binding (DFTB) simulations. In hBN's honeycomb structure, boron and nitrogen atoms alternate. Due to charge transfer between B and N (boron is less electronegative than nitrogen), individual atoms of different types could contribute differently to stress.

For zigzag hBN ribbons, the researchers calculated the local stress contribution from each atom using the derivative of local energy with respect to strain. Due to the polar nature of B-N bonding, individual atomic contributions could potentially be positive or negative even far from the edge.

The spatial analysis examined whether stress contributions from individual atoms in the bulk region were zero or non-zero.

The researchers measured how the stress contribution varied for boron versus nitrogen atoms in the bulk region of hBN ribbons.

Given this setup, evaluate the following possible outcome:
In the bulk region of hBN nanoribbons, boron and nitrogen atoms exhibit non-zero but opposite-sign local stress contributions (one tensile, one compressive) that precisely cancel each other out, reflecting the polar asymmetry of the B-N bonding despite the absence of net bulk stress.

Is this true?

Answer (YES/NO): YES